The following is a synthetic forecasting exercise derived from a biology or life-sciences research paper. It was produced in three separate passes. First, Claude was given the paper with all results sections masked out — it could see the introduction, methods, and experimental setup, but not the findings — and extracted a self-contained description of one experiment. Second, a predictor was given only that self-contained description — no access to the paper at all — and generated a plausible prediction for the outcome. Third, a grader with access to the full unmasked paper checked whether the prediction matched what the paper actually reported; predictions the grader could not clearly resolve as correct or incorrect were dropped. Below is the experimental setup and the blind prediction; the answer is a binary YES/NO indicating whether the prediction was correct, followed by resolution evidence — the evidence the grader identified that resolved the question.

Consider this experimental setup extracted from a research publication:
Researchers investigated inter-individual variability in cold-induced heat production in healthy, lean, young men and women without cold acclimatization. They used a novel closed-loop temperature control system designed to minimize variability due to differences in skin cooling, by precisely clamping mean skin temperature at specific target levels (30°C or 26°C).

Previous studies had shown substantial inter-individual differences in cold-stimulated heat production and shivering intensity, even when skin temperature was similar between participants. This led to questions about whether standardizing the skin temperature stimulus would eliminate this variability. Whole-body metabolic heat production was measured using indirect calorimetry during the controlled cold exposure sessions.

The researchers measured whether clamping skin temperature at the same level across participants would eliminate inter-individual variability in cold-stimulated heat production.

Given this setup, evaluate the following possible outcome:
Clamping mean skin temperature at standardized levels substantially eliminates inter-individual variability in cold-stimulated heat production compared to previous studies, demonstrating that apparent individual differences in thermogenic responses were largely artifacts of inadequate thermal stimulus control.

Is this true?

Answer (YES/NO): NO